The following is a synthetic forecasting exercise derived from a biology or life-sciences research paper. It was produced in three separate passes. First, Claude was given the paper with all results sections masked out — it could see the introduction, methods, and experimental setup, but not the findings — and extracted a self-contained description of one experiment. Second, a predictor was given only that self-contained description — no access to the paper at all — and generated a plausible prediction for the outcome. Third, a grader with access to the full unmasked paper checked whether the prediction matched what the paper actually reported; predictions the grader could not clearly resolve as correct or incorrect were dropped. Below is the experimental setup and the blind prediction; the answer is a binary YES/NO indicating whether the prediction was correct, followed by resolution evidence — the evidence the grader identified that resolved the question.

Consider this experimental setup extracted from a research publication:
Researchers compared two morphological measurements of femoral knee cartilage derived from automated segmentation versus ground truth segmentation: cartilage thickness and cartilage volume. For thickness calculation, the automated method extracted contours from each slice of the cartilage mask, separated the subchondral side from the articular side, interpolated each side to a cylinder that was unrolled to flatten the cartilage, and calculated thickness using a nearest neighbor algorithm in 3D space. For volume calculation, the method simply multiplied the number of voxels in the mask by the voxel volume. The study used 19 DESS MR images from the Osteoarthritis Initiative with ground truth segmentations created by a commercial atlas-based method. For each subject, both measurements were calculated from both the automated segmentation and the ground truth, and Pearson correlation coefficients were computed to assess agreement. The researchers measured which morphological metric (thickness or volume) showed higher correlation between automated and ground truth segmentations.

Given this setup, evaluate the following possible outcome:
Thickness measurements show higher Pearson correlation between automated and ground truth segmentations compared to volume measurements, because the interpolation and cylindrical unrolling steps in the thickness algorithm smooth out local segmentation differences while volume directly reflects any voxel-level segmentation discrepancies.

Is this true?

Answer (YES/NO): NO